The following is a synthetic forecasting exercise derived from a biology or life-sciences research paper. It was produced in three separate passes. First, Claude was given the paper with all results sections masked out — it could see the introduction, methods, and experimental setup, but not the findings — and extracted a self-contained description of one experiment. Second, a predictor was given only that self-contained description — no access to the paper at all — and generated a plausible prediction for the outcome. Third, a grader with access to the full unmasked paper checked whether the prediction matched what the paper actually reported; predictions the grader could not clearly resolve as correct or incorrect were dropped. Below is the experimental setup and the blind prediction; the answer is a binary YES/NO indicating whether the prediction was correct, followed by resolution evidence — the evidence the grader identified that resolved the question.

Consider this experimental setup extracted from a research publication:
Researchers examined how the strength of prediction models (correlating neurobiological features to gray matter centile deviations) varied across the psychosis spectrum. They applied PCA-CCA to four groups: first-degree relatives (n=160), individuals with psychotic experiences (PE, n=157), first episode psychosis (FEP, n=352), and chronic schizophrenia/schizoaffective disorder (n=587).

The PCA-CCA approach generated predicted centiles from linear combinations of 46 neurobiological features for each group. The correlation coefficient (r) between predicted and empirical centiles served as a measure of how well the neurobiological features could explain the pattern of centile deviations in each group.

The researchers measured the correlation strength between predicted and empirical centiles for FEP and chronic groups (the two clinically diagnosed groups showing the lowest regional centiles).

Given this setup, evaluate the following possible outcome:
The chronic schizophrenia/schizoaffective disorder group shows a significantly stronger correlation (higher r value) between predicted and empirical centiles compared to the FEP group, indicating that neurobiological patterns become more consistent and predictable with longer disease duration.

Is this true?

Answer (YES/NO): NO